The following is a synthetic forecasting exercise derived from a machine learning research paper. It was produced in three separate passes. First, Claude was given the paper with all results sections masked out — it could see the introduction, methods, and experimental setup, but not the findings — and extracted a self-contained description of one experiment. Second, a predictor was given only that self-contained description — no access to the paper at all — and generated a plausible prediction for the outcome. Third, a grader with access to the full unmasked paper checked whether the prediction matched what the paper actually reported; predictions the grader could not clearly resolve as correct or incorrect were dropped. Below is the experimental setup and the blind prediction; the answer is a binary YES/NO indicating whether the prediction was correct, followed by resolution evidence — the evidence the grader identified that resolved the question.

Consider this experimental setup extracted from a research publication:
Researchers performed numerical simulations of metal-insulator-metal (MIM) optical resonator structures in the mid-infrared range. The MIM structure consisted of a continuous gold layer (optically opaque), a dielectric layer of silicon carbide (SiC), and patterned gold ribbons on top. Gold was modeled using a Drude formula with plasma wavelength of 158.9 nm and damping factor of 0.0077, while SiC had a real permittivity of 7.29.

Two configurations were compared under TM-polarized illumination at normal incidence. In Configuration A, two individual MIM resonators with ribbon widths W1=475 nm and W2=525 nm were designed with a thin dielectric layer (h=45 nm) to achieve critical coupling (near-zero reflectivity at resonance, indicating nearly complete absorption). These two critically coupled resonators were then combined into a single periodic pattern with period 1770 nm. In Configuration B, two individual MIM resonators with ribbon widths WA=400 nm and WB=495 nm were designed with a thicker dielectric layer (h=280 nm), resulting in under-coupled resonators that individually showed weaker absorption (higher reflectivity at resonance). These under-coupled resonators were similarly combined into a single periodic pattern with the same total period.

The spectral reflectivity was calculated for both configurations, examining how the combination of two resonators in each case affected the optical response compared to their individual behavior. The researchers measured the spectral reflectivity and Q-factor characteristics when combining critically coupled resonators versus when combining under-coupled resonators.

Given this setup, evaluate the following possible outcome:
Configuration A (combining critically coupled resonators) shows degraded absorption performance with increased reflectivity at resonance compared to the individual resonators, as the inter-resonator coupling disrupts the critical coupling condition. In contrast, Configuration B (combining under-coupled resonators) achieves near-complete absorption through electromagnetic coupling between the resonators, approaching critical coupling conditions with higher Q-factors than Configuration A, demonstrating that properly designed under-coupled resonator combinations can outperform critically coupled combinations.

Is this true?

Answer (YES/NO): NO